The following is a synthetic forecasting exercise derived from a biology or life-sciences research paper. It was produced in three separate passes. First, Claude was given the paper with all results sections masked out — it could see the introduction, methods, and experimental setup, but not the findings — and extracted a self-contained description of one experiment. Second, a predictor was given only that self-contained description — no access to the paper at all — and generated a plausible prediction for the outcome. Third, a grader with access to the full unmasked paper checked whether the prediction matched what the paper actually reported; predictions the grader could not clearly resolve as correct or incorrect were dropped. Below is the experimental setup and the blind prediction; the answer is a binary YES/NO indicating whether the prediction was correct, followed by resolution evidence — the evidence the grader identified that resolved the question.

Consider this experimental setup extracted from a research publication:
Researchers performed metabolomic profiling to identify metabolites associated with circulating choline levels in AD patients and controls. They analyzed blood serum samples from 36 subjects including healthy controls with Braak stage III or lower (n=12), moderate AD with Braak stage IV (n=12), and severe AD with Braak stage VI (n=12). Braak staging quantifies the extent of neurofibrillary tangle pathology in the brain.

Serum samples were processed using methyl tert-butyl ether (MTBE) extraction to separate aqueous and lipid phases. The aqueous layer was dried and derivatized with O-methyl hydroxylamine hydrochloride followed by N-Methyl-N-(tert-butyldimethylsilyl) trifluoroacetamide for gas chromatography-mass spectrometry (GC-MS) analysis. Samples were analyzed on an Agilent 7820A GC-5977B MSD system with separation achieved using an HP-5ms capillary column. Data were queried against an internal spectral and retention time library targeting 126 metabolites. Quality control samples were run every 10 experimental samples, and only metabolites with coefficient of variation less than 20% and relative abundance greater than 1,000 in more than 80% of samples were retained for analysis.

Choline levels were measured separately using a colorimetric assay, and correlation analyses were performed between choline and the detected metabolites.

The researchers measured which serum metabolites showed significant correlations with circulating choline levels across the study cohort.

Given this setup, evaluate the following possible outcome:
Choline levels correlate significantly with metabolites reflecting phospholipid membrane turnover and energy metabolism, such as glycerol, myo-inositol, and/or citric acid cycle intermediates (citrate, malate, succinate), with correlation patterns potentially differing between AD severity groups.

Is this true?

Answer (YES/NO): NO